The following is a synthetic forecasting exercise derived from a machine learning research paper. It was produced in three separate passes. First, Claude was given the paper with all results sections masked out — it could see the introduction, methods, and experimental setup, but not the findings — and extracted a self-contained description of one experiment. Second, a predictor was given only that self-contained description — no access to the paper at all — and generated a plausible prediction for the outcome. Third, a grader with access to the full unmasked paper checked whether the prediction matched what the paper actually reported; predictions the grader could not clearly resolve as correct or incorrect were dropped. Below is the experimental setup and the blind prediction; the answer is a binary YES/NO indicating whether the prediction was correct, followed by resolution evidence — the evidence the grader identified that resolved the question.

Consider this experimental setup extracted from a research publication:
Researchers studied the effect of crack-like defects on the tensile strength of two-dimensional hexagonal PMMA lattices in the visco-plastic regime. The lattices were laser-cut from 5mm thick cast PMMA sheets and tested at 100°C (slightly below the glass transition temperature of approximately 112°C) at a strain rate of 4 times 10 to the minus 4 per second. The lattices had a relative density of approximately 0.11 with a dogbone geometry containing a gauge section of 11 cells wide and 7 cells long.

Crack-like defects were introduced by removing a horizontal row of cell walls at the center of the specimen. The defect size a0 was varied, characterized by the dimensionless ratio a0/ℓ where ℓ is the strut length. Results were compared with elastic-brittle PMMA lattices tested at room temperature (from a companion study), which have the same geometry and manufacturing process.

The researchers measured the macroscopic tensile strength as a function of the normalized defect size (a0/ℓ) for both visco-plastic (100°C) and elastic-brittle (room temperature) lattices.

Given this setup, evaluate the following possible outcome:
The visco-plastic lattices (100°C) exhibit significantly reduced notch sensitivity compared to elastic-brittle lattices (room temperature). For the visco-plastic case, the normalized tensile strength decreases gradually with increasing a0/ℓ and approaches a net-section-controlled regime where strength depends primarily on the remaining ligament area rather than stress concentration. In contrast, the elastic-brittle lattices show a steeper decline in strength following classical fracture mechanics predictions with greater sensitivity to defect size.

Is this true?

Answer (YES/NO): NO